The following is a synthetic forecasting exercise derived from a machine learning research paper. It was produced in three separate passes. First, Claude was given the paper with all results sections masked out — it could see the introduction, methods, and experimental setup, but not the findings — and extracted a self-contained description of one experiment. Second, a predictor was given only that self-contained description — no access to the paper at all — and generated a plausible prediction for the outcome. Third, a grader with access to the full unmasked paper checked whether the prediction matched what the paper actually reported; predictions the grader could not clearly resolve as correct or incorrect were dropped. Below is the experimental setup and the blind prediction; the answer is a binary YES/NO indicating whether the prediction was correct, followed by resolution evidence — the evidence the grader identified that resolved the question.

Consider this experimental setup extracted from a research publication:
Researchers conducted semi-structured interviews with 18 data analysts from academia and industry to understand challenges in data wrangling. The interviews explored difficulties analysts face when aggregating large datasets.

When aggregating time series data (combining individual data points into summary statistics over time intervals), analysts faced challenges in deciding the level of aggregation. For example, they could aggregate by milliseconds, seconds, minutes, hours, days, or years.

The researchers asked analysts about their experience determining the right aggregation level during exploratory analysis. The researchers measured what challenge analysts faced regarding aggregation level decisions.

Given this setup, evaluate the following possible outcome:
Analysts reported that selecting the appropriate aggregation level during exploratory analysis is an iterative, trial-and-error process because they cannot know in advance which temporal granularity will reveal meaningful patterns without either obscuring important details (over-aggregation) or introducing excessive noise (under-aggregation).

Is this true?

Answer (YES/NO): NO